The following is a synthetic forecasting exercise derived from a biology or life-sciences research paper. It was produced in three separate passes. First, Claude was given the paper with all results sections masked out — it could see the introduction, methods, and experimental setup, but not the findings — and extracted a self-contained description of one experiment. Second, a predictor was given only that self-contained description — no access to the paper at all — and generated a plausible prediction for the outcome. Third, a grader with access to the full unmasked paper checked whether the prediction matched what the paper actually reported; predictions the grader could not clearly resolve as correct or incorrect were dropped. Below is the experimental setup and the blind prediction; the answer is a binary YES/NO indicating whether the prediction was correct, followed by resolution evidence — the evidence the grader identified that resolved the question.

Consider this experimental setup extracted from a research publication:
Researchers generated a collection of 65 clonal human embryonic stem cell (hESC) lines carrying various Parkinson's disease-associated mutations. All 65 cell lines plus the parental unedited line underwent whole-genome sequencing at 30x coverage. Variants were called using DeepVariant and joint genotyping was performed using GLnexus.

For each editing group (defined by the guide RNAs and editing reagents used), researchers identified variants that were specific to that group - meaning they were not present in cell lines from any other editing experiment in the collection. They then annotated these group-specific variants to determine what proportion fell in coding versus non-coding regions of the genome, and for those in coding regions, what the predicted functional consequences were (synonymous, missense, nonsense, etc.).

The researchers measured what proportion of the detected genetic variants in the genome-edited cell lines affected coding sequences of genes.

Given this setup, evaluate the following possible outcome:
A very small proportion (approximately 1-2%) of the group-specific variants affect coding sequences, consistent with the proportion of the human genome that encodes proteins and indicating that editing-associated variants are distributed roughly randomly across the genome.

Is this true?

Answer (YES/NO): NO